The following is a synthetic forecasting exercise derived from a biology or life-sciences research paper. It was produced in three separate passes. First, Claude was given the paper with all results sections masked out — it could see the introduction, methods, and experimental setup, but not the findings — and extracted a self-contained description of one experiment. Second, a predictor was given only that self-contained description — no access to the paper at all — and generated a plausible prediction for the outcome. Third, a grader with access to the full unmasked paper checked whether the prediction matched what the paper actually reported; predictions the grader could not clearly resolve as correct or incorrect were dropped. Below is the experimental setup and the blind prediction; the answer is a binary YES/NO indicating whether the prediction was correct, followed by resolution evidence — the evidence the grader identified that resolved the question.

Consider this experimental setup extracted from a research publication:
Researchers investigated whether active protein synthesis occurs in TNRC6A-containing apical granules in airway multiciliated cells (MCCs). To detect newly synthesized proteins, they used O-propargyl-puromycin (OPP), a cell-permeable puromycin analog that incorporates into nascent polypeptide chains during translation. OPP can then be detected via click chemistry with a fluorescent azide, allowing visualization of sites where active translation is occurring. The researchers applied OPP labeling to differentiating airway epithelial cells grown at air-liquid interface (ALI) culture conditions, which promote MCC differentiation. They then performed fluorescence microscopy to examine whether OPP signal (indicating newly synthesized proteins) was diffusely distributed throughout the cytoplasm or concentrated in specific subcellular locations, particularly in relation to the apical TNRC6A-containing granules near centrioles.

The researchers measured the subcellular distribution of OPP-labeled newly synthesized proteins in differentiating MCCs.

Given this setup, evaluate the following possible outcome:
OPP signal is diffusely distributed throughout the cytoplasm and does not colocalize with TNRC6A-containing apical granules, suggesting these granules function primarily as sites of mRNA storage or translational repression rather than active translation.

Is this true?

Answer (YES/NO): NO